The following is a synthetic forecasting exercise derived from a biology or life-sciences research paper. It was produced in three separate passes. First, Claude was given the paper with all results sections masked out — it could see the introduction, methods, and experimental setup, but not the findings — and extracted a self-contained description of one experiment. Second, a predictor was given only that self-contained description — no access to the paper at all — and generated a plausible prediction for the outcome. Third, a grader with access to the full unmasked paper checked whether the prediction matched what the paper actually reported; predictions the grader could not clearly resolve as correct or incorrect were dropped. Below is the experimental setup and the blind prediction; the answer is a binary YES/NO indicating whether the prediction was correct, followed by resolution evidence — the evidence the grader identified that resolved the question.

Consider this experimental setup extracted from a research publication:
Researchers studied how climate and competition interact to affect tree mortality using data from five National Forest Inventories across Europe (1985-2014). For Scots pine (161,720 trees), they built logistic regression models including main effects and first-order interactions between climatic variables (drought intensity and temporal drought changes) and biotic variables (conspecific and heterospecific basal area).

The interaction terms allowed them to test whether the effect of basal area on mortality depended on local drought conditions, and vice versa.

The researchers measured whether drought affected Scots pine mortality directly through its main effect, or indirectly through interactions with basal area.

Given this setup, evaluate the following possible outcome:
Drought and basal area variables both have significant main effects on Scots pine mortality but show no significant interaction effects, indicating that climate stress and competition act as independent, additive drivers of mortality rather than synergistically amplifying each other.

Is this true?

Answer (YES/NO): NO